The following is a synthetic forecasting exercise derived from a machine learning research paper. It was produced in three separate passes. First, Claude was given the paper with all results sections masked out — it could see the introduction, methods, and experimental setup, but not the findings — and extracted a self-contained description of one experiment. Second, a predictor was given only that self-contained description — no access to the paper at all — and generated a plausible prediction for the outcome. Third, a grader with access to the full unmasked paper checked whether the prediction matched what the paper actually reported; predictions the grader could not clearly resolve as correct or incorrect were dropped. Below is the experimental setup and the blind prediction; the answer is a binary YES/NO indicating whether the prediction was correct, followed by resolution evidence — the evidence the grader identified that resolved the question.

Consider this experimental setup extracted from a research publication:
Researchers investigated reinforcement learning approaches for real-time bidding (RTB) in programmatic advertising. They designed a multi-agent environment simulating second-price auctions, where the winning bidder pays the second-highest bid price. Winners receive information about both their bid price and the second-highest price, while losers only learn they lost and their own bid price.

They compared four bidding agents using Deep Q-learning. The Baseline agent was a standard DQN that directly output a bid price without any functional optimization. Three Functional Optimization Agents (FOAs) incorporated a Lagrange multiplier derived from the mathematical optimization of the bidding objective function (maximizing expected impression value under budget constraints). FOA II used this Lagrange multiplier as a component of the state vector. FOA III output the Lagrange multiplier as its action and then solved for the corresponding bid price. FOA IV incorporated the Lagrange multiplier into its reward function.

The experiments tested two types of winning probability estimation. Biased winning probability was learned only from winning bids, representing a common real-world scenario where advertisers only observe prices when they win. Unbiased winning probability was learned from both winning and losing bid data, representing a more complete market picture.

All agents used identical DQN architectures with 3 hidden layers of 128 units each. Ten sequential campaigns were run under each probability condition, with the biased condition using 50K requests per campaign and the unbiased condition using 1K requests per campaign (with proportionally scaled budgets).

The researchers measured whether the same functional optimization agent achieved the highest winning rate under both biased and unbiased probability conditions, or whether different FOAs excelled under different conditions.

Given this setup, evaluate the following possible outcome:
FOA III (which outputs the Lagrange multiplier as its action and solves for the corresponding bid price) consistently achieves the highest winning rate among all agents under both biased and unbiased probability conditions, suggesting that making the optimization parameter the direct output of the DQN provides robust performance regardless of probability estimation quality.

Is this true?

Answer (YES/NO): NO